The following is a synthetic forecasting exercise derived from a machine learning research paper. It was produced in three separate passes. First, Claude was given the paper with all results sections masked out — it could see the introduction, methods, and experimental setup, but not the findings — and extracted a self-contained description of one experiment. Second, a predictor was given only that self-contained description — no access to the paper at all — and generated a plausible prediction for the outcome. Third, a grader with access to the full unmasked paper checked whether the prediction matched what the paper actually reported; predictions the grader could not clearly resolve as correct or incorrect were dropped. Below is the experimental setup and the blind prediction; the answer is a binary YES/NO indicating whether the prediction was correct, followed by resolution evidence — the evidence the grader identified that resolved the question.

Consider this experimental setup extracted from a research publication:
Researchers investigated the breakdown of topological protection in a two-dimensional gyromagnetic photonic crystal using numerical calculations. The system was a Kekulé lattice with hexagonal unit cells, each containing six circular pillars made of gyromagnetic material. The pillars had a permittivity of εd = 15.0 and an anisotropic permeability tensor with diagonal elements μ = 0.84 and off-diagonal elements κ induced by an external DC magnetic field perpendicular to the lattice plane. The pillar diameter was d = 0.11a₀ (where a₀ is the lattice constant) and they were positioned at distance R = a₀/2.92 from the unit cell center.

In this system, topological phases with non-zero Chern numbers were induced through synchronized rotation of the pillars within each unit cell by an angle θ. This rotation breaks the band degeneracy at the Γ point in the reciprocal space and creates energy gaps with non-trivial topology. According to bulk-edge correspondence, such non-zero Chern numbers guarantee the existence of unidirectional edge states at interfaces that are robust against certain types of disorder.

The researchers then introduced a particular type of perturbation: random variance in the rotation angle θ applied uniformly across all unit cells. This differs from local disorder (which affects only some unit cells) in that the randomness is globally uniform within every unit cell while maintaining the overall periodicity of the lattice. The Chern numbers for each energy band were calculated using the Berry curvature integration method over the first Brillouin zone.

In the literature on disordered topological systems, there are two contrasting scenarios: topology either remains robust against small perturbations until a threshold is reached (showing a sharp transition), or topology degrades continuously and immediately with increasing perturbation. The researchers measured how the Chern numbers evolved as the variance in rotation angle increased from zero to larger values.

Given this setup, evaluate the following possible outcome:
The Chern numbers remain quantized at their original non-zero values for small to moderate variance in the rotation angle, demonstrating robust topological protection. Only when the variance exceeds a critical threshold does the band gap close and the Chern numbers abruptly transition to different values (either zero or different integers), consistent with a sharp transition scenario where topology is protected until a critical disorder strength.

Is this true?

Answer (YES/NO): NO